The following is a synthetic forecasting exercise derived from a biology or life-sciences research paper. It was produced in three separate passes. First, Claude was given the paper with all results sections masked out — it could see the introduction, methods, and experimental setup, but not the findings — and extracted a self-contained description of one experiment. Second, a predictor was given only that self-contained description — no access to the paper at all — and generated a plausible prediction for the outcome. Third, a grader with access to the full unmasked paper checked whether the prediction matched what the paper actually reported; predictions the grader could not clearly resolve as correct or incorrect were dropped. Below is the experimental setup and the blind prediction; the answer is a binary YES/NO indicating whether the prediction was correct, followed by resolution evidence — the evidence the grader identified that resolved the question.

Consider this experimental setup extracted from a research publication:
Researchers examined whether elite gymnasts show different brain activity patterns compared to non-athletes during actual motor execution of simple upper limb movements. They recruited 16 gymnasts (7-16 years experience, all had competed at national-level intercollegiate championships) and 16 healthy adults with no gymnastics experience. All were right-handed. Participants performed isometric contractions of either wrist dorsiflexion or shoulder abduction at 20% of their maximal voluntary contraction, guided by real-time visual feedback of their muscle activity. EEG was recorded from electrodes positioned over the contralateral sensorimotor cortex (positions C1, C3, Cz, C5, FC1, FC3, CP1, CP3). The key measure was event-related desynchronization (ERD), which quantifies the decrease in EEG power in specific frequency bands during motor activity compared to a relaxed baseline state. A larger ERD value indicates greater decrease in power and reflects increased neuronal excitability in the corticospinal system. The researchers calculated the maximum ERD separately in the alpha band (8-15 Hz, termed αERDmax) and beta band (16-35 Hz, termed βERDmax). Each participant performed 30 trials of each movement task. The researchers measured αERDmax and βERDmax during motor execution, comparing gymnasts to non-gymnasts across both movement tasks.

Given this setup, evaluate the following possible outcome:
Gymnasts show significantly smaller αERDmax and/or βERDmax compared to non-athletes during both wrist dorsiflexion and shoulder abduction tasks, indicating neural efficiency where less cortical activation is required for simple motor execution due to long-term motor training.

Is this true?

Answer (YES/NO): NO